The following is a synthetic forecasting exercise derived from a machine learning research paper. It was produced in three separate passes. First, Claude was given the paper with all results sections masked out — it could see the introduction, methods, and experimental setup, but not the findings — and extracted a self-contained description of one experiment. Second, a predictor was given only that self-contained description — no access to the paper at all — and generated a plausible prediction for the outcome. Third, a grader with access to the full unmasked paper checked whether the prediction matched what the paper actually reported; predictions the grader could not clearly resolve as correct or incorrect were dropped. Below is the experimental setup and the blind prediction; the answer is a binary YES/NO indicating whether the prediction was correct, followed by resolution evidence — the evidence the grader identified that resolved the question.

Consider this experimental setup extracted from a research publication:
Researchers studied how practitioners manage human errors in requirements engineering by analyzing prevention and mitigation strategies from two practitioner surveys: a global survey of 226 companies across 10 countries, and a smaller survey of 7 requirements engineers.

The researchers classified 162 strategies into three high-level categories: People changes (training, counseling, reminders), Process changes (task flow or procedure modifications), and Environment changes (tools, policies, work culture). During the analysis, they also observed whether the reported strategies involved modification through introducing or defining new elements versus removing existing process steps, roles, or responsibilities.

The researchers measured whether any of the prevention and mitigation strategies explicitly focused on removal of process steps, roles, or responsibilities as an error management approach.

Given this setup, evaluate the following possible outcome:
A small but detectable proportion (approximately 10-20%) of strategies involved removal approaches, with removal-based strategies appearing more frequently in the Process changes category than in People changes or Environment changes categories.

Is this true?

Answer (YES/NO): NO